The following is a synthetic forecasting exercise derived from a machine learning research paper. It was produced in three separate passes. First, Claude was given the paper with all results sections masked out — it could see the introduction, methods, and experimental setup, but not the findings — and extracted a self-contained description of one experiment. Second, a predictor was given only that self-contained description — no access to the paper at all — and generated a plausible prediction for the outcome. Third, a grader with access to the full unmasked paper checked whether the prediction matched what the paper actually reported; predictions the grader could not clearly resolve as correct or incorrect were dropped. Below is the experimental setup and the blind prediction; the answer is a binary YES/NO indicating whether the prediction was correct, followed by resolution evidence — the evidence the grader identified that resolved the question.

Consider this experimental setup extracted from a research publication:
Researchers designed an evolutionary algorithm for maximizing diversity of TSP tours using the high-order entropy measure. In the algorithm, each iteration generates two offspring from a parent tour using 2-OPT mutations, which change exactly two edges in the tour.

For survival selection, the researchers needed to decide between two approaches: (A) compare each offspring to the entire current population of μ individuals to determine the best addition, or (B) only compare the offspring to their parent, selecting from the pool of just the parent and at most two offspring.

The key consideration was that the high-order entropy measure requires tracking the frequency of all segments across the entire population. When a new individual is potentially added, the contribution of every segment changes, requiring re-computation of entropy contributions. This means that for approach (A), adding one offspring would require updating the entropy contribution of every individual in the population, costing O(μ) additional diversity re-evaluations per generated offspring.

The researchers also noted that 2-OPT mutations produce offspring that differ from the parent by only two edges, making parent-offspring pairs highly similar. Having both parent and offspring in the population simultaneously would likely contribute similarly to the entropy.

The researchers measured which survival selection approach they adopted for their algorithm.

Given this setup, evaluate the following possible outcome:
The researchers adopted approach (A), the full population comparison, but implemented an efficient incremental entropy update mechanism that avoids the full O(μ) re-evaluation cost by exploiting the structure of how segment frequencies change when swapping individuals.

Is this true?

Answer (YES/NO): NO